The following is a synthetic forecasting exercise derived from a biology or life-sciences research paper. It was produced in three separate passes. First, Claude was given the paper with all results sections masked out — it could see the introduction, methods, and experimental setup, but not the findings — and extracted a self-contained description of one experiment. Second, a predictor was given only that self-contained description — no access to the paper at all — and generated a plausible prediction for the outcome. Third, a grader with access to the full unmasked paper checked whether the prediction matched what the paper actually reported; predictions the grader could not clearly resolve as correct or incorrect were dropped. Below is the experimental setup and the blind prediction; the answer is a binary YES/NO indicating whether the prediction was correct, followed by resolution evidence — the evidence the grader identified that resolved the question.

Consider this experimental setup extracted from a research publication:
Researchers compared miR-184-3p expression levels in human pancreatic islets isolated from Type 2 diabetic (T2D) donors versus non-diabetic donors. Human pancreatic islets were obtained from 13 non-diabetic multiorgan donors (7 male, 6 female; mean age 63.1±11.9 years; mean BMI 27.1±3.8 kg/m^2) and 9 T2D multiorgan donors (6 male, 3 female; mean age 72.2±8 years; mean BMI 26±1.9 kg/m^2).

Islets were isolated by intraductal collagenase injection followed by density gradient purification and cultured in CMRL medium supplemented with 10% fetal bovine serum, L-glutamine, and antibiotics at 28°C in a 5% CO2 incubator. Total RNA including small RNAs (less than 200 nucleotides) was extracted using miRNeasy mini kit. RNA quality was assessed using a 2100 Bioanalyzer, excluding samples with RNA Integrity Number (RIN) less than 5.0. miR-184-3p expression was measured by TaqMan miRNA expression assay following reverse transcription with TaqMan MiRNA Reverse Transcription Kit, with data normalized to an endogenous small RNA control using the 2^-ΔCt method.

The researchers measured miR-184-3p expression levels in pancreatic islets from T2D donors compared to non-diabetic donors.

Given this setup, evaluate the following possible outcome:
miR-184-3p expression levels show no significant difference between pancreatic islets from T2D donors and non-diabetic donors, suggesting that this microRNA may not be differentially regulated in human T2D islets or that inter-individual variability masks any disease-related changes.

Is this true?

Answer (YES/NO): NO